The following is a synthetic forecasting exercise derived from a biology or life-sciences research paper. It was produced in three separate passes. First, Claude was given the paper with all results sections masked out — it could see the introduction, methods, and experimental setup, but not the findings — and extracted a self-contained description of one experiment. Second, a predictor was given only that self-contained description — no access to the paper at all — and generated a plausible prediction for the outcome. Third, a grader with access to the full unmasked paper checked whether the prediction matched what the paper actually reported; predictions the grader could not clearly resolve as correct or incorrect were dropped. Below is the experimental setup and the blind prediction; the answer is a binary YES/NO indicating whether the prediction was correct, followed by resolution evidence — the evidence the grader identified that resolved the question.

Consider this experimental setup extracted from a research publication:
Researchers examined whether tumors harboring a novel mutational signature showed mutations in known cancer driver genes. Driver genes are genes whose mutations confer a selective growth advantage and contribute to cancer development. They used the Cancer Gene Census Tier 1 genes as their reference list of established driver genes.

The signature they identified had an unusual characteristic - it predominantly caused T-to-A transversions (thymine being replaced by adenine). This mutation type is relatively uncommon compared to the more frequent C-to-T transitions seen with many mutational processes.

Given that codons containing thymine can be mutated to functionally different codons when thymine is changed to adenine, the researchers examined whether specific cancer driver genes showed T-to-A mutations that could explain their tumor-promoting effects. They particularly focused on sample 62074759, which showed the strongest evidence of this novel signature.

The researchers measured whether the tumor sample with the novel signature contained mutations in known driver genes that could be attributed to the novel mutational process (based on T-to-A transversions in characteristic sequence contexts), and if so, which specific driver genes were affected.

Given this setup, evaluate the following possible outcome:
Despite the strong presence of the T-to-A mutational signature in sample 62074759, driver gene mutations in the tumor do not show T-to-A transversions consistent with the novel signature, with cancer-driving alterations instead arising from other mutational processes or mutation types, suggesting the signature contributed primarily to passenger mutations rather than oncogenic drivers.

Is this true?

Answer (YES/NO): NO